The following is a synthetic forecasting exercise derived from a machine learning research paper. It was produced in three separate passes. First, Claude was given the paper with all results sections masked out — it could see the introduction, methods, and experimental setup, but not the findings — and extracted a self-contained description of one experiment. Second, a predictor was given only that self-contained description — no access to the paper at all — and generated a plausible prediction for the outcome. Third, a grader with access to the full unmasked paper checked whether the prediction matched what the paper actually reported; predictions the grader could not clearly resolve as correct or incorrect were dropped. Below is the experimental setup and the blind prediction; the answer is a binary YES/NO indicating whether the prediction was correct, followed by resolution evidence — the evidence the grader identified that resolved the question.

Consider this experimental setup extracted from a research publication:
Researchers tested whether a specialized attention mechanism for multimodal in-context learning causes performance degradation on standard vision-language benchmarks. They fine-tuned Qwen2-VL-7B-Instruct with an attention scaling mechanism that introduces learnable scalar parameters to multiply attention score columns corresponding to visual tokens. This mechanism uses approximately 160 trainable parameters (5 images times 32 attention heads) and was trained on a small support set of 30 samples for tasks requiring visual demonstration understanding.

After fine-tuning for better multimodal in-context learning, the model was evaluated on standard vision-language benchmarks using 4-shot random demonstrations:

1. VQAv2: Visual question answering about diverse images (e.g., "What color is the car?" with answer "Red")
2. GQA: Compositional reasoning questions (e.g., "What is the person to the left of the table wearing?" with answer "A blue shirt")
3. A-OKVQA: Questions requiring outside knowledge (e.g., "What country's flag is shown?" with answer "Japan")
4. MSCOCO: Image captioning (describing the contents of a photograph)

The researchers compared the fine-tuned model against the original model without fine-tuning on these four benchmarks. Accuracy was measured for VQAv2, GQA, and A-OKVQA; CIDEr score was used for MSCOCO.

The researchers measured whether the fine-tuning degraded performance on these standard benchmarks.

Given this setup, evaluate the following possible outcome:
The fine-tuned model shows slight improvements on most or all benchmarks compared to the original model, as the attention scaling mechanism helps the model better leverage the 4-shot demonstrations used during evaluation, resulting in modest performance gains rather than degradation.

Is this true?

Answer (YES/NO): NO